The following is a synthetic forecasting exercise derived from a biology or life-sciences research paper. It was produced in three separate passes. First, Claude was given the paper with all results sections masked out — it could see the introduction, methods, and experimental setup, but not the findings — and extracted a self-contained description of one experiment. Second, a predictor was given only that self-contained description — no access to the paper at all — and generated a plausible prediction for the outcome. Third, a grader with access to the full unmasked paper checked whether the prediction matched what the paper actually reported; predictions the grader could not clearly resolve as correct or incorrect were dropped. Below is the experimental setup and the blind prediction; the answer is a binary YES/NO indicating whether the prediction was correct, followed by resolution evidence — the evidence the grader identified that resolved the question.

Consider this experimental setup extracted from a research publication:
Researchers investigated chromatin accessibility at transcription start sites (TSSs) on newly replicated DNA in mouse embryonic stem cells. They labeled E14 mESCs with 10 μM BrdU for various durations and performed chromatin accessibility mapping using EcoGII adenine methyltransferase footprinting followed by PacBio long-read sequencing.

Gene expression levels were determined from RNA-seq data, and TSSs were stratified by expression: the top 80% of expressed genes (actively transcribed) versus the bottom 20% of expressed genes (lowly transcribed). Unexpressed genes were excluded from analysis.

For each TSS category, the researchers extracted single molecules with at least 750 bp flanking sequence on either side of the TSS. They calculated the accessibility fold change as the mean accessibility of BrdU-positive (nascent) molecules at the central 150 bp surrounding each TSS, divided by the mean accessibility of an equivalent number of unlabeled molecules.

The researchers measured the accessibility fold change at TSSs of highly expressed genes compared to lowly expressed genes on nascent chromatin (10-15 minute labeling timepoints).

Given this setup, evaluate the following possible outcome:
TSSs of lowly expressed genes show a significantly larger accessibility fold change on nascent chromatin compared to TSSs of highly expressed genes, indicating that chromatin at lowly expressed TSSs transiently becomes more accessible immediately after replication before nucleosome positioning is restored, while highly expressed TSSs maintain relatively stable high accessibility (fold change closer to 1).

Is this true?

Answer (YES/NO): NO